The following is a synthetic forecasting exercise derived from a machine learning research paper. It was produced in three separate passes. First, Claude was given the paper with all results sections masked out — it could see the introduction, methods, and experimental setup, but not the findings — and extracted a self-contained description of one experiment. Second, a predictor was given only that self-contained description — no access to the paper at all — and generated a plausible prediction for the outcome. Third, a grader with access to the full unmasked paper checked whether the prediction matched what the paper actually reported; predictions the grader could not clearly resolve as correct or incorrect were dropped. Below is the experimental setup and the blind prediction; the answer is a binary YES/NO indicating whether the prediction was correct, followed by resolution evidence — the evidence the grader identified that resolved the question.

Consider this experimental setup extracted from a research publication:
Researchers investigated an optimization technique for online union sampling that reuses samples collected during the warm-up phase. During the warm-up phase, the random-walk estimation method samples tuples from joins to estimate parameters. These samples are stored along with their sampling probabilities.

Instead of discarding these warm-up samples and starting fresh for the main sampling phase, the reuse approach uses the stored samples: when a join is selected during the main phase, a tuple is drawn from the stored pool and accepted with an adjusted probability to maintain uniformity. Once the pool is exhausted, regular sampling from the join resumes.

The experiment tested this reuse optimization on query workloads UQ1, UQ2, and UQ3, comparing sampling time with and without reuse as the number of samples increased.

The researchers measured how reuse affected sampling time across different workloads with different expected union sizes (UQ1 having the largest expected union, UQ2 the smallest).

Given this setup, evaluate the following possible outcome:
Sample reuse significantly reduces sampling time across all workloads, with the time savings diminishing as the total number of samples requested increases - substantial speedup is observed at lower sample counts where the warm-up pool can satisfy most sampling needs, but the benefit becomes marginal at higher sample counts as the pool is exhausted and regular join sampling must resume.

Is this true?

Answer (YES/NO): YES